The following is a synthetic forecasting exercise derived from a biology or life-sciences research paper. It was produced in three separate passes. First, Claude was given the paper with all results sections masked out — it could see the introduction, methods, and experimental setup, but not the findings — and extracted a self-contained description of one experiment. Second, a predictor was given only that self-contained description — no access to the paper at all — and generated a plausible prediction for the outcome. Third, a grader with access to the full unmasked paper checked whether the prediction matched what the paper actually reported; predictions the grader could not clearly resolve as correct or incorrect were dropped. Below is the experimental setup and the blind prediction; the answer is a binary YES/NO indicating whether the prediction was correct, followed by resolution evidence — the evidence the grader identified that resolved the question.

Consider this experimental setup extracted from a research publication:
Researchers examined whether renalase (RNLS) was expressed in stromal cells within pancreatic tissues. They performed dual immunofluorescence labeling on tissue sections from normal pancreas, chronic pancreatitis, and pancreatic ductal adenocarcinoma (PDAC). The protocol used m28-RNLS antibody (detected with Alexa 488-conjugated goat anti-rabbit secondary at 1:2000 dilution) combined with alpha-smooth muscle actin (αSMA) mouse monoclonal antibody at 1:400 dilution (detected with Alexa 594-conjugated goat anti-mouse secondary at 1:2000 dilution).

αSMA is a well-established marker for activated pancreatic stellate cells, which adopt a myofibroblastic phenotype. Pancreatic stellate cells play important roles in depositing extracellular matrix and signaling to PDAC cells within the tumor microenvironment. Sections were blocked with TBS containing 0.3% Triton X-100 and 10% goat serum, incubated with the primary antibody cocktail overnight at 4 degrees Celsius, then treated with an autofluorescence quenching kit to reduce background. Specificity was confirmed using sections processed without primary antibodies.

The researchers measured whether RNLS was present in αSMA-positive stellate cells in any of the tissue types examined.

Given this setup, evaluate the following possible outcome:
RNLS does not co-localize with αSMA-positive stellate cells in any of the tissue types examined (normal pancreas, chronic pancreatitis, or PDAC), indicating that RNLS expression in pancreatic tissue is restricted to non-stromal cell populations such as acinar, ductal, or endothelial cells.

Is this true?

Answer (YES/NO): NO